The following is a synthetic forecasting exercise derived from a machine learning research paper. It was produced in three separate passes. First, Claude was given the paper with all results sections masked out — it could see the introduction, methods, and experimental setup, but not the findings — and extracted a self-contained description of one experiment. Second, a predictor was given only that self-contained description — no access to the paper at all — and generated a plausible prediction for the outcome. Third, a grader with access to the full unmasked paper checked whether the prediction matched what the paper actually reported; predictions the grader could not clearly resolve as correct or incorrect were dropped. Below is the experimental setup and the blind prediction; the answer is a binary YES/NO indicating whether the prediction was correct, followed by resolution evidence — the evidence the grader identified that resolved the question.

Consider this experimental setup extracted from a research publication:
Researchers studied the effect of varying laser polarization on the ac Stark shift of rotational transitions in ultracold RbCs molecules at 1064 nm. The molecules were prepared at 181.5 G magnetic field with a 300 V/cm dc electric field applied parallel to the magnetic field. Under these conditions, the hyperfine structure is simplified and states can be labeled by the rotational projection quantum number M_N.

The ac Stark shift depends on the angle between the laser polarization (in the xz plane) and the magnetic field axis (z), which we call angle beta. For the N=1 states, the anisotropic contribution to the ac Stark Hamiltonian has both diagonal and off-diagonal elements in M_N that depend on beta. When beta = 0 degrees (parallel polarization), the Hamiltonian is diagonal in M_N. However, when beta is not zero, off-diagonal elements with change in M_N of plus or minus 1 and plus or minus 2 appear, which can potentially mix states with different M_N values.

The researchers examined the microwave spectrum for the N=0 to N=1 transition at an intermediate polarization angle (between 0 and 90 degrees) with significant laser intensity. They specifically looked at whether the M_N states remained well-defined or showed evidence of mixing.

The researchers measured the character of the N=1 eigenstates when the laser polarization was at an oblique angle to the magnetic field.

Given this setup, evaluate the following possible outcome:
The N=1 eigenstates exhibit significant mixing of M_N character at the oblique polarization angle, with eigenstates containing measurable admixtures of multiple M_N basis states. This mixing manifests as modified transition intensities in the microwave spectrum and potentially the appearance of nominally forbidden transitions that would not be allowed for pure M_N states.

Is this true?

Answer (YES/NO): NO